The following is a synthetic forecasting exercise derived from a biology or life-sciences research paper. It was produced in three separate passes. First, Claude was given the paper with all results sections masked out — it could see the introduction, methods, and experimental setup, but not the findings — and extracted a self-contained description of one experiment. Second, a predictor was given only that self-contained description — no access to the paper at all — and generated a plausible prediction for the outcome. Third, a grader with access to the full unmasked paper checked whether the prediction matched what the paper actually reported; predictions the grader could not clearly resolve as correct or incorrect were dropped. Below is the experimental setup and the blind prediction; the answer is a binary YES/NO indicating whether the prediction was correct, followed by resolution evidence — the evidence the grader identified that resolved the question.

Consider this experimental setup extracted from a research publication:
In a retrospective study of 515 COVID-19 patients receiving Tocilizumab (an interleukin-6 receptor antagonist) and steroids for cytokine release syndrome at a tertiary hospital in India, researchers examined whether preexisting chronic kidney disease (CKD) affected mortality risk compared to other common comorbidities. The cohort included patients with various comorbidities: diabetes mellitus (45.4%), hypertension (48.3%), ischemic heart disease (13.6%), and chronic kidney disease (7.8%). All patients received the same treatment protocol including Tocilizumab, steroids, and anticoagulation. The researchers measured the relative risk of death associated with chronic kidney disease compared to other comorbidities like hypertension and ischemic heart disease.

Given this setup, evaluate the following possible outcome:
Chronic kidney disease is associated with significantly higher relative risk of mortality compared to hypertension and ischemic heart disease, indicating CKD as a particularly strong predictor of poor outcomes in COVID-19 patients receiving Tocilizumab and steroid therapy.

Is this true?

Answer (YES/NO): YES